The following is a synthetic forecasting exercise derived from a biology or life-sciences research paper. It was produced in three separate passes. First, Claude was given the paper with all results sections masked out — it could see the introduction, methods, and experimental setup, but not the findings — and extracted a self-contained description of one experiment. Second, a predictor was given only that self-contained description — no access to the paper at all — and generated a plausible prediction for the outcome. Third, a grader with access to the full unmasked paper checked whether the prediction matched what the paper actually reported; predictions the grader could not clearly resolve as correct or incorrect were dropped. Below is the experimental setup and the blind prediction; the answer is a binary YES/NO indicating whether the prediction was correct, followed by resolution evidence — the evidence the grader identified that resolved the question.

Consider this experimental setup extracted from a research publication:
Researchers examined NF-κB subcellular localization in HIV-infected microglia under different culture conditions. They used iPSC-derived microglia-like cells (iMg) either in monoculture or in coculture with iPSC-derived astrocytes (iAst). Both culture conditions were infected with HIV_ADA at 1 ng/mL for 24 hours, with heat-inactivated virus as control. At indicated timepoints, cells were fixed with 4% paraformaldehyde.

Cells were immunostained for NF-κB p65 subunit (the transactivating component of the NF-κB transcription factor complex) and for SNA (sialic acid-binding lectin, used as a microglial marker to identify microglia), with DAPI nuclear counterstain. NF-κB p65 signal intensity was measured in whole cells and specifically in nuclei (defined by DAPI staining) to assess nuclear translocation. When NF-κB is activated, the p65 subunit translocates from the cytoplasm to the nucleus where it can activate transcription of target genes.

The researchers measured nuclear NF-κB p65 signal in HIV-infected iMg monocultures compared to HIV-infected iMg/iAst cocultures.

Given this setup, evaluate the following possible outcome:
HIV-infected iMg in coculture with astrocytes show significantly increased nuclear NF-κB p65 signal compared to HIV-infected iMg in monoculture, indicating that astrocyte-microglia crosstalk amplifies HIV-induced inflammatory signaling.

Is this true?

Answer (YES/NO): YES